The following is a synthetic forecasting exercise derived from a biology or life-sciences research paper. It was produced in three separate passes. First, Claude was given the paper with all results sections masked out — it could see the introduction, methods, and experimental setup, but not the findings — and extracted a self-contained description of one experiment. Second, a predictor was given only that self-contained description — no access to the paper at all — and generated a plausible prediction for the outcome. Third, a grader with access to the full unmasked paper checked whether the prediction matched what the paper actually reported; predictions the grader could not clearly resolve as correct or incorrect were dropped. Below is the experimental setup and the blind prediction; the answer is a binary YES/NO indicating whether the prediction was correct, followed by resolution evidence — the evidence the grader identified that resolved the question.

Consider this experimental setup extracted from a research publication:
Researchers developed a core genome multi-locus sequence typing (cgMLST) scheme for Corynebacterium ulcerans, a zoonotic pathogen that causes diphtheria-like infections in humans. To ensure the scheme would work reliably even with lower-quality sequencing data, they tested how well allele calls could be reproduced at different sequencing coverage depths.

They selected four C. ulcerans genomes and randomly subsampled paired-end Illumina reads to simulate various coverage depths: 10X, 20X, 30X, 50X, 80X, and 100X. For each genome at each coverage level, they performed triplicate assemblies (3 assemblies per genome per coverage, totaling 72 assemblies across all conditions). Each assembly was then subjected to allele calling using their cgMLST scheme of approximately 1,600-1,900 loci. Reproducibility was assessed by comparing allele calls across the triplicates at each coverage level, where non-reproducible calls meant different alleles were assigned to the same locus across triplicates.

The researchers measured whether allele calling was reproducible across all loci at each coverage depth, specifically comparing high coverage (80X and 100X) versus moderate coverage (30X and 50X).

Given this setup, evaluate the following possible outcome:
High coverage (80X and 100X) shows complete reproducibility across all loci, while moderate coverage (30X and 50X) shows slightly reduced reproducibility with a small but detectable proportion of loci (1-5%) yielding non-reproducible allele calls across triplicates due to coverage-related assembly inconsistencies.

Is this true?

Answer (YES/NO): NO